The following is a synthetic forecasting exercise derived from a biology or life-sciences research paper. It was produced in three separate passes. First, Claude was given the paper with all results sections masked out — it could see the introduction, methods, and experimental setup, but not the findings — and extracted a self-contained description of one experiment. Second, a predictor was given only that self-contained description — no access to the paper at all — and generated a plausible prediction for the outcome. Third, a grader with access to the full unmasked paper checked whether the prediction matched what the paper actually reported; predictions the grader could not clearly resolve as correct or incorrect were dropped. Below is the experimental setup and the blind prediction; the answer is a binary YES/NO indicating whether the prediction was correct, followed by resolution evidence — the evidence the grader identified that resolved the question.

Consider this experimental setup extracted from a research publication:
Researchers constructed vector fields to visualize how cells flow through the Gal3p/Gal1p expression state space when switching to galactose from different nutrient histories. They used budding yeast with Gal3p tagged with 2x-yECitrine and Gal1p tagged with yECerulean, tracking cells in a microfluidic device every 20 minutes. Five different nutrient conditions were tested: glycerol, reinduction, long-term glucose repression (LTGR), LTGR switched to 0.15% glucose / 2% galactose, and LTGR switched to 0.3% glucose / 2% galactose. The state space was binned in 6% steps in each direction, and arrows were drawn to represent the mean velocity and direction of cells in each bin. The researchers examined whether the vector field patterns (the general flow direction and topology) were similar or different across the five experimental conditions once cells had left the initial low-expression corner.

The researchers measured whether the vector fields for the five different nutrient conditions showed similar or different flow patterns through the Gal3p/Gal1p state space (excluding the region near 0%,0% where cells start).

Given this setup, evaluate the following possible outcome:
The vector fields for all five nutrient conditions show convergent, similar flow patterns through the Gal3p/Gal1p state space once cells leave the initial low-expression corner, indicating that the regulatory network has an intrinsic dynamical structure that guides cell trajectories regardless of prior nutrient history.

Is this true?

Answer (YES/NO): YES